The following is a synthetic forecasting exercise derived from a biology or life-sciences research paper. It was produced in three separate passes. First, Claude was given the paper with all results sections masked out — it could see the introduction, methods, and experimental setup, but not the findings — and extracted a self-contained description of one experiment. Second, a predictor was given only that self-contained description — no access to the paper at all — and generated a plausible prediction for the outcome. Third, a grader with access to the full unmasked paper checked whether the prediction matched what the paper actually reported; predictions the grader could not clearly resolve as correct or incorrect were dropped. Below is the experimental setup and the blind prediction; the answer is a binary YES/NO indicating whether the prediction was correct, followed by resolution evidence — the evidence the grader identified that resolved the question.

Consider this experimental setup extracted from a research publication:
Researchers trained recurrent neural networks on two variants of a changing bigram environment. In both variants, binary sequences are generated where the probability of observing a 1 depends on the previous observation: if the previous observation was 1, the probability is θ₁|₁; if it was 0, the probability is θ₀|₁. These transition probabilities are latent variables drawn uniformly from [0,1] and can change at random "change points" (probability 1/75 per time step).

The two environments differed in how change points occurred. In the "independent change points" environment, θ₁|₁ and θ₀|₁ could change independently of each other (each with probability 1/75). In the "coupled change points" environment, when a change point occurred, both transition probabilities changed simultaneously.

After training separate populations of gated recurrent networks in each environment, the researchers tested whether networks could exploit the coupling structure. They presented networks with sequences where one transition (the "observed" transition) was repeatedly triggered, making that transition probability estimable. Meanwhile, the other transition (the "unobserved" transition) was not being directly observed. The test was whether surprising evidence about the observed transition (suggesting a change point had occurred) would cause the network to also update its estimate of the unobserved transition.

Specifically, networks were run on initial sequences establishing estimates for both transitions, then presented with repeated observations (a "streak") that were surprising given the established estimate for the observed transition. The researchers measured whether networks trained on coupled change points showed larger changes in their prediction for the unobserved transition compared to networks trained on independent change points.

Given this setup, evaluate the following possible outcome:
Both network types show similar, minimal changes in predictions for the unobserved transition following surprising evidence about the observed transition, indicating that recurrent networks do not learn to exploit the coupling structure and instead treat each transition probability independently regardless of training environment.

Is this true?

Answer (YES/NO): NO